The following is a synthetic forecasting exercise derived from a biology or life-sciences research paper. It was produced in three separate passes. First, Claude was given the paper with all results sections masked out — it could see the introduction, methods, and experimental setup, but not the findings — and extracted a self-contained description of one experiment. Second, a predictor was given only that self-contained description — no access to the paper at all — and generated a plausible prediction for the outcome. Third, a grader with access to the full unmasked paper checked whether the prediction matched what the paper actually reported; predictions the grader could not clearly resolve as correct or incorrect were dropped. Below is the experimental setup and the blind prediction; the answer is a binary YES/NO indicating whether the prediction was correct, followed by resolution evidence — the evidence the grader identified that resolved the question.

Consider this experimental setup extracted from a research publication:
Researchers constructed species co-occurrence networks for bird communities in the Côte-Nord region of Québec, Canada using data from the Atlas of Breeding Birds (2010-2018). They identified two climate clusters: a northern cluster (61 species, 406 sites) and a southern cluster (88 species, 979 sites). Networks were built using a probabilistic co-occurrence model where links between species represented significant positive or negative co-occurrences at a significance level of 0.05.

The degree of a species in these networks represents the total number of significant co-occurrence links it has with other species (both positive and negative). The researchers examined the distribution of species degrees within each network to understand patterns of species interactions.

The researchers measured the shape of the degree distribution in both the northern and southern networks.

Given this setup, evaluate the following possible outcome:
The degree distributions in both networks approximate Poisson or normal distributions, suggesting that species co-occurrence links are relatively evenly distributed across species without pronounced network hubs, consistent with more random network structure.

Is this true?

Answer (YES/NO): NO